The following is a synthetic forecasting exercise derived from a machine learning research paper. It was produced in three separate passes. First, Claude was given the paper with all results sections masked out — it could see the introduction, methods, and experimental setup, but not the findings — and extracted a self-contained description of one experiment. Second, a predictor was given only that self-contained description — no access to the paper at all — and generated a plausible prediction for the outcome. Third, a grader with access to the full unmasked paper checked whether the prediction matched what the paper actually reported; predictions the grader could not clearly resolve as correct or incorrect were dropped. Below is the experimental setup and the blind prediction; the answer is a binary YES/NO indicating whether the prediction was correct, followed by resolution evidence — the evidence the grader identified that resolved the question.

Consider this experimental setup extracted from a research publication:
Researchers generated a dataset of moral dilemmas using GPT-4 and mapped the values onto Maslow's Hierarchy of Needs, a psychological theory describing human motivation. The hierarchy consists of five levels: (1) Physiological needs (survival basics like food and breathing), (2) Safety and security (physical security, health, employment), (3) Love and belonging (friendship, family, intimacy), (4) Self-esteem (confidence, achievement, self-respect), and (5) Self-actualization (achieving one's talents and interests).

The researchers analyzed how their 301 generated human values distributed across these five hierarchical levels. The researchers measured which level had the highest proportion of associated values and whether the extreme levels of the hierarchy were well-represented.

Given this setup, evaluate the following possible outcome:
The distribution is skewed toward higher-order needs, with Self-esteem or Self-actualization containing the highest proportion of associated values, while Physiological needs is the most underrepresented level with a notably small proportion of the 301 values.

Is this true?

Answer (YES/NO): NO